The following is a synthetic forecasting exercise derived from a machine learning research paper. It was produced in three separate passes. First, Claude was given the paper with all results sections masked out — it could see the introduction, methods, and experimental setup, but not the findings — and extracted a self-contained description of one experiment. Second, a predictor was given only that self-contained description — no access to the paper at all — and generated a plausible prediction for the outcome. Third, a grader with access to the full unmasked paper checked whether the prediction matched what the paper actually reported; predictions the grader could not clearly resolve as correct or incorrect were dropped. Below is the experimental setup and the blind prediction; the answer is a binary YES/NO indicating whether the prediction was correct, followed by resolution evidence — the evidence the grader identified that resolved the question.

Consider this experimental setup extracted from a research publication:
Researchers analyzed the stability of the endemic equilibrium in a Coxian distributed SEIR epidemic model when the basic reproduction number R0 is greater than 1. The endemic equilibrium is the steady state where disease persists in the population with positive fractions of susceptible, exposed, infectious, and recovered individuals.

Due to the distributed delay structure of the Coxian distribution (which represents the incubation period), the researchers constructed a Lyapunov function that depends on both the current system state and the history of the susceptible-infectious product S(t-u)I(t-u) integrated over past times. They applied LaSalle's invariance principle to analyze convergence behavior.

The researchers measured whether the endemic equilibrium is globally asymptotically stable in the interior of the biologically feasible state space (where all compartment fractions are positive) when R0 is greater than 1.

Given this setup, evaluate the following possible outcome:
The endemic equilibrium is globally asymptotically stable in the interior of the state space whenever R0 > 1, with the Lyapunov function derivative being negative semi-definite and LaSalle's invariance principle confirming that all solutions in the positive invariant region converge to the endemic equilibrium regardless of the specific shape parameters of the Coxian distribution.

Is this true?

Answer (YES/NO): YES